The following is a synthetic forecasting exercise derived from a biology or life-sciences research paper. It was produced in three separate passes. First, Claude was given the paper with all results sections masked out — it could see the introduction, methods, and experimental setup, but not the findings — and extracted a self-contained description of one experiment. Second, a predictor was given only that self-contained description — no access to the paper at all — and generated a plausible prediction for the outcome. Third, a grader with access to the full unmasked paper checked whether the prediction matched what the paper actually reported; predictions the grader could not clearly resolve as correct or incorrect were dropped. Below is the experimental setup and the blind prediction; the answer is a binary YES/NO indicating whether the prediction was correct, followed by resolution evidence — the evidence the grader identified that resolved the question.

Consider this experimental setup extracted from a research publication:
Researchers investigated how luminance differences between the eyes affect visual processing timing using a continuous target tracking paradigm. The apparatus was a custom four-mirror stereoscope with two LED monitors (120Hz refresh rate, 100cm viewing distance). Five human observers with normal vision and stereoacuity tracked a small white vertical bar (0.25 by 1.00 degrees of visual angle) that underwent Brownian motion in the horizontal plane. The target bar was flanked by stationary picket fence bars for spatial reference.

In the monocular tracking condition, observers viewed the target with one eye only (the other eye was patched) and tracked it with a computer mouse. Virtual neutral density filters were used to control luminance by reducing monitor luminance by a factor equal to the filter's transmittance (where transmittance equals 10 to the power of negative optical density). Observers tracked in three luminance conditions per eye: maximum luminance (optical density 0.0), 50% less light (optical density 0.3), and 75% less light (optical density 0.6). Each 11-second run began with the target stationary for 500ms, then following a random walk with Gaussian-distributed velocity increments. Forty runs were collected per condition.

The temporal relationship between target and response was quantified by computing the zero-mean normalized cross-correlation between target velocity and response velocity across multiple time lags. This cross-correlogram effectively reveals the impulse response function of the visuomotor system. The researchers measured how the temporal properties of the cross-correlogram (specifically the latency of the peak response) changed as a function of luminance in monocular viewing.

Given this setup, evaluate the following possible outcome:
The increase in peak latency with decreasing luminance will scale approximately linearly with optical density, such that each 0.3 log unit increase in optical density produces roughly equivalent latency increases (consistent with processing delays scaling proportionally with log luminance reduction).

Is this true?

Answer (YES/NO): YES